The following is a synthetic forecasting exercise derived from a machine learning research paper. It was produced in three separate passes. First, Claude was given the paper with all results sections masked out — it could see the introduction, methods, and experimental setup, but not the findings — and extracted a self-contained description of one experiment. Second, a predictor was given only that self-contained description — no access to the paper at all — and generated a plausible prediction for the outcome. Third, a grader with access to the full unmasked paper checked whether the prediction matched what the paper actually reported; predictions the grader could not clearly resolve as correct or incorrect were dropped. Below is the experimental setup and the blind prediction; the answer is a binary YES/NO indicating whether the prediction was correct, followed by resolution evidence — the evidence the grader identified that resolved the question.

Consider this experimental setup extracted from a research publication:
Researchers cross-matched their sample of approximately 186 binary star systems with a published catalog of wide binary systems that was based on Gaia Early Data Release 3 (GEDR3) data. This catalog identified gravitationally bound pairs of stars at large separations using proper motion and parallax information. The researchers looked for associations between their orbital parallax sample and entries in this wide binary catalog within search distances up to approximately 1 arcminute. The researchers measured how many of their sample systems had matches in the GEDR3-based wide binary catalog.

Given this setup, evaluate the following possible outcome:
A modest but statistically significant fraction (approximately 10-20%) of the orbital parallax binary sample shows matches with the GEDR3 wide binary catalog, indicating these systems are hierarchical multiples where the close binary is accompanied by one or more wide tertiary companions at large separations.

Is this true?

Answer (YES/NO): NO